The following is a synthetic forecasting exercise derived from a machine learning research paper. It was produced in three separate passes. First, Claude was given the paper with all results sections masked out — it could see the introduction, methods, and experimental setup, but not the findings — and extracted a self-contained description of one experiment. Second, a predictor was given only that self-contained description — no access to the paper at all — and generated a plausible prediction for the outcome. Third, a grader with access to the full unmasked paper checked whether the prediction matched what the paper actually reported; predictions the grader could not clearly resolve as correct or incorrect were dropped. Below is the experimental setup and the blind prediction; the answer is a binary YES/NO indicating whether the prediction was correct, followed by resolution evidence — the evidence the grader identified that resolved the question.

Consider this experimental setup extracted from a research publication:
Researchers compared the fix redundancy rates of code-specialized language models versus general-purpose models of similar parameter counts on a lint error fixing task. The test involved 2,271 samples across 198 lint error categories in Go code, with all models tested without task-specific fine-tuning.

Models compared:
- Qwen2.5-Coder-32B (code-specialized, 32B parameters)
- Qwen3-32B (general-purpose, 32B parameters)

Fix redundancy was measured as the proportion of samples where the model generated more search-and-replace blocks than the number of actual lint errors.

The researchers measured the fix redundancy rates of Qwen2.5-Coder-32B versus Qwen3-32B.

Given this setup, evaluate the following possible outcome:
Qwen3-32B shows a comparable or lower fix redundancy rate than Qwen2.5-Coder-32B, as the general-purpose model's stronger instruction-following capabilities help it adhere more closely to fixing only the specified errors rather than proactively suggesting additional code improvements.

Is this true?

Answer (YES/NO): NO